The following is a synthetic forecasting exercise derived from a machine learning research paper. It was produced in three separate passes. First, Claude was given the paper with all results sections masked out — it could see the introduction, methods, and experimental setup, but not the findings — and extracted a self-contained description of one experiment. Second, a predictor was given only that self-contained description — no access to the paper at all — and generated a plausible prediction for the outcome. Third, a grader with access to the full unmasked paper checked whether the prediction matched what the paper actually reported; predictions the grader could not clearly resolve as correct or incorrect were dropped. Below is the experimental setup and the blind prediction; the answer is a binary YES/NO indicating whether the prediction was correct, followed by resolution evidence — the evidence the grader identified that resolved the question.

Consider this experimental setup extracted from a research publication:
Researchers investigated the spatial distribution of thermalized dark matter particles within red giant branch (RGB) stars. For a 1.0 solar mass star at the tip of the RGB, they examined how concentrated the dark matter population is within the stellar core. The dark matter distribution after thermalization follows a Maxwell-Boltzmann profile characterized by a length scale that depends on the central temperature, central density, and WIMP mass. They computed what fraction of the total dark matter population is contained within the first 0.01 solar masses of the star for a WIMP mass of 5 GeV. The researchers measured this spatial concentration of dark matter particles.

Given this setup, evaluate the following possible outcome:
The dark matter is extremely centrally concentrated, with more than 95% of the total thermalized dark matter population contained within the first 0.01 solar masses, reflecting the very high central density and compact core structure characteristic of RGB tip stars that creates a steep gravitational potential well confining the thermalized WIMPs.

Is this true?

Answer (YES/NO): NO